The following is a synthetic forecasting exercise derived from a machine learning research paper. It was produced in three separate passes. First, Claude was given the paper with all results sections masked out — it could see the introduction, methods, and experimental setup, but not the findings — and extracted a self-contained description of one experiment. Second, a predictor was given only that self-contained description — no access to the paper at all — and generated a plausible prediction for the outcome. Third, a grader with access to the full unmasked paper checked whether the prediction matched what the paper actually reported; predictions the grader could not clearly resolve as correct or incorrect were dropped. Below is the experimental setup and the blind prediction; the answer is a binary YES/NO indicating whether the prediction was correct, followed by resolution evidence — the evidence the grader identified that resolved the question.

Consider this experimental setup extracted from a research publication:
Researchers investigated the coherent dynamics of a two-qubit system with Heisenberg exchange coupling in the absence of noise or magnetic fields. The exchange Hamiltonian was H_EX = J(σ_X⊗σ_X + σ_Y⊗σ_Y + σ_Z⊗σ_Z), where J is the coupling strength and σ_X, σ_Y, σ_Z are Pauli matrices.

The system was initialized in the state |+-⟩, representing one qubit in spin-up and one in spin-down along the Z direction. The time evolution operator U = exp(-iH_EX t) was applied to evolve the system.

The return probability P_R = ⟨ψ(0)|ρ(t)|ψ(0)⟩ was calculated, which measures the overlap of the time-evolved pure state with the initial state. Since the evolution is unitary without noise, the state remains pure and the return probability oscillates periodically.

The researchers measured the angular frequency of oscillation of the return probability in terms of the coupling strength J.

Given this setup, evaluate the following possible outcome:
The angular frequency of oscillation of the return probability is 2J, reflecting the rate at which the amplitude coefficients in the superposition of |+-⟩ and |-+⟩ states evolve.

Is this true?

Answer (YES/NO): NO